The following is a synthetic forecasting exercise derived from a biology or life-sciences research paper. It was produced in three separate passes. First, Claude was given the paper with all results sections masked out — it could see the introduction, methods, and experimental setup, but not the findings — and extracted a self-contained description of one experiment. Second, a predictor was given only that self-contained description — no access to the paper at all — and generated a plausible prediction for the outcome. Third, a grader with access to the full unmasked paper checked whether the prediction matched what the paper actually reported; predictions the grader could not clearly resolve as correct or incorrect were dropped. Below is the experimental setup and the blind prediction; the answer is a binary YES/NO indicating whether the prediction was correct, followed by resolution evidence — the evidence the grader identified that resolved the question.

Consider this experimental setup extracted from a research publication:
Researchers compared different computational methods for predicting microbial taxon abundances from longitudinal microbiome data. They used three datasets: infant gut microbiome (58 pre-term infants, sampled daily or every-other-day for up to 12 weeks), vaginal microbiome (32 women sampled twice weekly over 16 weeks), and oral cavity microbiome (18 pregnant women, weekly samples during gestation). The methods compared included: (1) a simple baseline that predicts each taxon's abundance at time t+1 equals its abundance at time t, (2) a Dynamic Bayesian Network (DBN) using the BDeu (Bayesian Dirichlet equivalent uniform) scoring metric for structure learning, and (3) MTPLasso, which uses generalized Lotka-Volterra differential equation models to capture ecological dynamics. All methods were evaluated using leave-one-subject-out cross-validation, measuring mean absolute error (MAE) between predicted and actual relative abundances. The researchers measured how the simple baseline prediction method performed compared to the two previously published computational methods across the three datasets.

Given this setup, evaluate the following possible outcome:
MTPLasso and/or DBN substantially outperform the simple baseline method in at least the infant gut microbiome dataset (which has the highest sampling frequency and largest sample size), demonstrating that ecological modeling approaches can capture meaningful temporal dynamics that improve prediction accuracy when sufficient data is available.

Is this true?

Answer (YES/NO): NO